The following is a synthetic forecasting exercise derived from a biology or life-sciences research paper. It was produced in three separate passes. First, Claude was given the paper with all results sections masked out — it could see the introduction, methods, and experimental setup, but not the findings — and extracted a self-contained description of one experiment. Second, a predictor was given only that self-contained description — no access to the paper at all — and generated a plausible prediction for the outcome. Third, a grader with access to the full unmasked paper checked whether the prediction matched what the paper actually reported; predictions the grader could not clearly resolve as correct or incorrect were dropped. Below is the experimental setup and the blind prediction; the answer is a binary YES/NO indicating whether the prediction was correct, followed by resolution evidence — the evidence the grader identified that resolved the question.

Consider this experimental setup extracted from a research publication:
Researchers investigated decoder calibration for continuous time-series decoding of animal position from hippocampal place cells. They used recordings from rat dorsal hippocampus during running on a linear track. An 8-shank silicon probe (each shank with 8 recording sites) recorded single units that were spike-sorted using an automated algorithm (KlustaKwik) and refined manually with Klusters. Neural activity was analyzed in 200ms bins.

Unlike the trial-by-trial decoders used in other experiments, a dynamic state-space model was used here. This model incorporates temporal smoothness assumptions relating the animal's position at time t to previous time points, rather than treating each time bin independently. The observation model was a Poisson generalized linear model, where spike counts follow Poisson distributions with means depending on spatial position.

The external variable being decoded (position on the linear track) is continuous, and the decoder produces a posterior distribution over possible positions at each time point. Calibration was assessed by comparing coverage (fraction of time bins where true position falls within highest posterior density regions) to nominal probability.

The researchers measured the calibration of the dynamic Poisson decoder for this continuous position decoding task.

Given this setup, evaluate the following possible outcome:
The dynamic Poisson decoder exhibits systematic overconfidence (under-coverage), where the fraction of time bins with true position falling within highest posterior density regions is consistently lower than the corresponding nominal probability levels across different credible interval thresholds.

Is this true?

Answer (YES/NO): YES